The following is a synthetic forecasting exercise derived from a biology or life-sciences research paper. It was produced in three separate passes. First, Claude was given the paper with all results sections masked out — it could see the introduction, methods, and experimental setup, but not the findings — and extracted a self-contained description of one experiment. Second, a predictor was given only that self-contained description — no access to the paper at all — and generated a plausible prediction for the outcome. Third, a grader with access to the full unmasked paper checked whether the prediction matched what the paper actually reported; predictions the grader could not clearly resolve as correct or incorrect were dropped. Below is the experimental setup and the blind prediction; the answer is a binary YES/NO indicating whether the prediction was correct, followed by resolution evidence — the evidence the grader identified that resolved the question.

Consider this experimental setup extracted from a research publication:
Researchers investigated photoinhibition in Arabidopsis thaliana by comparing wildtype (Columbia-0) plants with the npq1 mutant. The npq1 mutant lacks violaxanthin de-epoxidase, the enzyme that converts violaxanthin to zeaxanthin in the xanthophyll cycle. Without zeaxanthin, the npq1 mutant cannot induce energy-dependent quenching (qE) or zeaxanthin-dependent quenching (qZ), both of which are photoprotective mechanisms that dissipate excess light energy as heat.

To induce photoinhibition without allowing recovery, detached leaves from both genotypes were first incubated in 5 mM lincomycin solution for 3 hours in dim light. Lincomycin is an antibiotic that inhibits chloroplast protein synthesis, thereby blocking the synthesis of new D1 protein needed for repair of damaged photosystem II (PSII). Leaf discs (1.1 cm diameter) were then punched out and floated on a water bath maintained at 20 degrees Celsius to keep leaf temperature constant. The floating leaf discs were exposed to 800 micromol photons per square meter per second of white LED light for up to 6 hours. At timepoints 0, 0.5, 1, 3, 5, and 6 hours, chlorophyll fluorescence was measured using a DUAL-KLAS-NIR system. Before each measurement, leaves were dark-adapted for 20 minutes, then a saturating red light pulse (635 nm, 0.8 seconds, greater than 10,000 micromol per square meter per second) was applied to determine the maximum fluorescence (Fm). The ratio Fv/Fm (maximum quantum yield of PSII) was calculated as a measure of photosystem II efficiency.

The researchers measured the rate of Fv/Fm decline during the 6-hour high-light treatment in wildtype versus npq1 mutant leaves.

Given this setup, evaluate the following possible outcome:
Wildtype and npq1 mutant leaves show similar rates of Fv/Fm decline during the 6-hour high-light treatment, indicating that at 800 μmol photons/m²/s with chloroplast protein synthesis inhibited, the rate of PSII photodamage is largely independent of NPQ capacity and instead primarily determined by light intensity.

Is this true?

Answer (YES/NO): NO